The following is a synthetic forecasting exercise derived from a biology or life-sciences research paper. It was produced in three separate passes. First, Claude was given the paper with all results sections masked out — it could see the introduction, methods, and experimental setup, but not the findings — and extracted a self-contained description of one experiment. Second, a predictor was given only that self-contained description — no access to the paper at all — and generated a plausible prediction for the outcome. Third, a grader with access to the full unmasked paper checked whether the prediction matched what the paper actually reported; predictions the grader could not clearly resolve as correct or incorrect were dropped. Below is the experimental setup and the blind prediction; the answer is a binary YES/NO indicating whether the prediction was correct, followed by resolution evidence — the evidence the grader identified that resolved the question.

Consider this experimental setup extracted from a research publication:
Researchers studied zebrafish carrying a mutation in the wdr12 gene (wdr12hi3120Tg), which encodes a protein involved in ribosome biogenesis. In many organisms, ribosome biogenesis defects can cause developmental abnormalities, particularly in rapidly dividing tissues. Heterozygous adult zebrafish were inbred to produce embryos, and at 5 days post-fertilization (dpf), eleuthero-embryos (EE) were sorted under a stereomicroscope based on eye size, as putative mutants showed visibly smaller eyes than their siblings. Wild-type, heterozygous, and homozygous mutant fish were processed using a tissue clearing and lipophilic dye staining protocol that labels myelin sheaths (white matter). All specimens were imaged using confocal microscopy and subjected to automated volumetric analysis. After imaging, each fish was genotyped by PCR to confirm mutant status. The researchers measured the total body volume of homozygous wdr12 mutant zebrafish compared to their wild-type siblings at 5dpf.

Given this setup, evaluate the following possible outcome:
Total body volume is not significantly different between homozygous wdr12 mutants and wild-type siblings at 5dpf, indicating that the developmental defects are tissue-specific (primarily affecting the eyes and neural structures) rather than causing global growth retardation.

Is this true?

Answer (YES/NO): NO